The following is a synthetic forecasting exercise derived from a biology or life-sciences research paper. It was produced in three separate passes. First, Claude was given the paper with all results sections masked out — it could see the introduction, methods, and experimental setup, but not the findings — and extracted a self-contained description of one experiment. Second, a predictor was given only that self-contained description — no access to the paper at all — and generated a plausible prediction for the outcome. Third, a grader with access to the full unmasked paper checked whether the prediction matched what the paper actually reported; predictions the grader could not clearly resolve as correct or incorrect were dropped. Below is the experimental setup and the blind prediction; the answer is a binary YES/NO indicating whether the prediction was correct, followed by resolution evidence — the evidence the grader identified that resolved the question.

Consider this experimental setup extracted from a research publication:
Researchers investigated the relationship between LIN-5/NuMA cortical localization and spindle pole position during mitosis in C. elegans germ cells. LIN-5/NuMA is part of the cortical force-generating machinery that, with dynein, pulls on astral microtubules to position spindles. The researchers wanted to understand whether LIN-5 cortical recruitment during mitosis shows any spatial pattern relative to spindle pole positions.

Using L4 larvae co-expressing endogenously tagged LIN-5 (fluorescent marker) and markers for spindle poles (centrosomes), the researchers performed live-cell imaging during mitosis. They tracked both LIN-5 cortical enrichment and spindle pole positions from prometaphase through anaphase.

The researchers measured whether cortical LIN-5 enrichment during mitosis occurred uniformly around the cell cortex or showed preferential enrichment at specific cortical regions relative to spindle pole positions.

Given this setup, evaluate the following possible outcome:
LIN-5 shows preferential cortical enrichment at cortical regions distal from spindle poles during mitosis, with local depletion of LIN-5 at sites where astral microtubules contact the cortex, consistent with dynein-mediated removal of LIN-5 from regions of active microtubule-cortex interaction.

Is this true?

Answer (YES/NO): NO